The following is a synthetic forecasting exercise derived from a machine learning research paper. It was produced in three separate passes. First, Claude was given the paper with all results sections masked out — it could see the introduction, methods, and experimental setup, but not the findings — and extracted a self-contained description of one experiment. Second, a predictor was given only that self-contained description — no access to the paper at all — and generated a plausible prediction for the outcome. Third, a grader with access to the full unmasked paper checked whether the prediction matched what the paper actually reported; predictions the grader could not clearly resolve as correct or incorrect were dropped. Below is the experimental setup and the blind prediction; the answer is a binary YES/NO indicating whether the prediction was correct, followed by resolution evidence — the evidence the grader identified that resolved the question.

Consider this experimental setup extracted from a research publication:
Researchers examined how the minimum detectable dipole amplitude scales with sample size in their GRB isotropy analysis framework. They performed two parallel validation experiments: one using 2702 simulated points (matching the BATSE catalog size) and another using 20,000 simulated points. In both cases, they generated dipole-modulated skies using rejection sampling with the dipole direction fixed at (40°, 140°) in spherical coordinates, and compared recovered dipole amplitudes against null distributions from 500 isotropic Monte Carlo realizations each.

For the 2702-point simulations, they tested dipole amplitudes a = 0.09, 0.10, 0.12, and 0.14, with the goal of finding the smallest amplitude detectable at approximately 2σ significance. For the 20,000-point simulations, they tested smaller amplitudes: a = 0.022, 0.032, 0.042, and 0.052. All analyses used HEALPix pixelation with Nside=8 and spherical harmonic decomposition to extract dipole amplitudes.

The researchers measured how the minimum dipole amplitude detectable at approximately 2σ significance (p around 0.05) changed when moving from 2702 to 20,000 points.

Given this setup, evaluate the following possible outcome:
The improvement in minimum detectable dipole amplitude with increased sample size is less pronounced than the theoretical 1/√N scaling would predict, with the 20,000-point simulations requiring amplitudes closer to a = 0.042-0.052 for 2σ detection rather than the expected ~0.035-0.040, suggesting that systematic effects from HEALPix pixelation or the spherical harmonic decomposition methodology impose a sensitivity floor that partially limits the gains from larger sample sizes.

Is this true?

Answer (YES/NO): NO